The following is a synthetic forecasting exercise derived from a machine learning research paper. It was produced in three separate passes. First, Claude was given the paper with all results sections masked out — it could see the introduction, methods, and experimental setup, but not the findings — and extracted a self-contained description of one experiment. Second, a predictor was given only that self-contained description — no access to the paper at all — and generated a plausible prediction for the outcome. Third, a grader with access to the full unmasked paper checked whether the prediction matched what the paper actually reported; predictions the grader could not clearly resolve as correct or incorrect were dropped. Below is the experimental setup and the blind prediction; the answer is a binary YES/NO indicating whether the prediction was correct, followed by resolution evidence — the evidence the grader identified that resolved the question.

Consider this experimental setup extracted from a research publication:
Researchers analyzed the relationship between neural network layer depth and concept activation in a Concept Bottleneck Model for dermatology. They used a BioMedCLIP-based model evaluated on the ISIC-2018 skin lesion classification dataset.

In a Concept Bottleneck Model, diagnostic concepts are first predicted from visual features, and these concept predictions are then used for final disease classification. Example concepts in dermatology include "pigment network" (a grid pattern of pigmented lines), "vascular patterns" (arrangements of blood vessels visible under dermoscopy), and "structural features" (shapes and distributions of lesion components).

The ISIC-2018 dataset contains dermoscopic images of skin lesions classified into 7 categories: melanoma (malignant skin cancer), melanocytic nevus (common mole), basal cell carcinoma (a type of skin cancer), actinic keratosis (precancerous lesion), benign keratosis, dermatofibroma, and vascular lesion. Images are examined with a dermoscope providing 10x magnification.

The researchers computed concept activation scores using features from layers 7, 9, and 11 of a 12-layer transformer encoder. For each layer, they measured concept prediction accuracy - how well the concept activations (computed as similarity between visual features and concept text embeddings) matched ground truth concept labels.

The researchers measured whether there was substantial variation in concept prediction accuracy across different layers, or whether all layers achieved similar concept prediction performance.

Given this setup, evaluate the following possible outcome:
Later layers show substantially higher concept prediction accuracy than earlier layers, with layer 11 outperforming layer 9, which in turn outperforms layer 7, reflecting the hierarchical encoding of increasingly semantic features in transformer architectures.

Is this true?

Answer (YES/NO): NO